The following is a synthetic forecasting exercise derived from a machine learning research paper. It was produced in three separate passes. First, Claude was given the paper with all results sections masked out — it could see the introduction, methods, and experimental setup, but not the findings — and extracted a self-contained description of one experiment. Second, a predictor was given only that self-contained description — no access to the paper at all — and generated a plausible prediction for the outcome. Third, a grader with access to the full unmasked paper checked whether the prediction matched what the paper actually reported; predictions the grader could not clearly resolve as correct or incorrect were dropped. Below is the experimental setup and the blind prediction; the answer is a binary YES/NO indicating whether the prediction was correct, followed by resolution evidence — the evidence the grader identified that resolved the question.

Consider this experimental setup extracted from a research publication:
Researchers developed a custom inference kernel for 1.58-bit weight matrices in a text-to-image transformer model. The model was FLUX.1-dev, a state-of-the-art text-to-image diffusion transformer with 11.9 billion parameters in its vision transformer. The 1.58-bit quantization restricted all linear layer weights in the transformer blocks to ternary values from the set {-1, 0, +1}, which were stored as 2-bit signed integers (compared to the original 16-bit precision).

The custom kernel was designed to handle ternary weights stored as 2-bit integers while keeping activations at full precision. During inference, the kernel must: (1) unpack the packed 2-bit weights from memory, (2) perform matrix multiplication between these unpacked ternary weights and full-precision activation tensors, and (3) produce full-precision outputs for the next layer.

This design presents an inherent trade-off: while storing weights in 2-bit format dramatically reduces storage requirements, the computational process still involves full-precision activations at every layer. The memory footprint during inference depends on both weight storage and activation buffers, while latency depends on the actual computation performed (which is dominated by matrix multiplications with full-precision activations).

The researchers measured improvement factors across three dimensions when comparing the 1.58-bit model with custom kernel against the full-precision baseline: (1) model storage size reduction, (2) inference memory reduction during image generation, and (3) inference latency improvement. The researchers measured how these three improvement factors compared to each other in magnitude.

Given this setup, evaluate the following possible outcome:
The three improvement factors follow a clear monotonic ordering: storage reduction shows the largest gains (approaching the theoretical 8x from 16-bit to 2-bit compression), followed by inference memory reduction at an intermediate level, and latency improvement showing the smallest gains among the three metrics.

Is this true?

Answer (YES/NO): YES